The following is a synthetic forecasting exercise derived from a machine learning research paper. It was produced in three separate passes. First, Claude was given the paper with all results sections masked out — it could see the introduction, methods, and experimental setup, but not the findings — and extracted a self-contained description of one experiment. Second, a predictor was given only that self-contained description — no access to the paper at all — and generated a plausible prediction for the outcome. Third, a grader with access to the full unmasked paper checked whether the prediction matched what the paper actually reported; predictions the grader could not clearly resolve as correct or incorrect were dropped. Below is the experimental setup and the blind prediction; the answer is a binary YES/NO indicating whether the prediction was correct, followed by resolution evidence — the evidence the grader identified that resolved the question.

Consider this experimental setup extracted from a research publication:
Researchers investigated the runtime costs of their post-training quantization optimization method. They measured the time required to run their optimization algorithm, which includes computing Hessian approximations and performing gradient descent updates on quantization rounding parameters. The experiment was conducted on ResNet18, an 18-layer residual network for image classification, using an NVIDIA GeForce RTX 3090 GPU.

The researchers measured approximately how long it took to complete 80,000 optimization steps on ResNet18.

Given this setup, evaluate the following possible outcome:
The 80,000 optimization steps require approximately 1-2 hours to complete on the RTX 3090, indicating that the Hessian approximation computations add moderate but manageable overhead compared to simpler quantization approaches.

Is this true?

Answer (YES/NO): NO